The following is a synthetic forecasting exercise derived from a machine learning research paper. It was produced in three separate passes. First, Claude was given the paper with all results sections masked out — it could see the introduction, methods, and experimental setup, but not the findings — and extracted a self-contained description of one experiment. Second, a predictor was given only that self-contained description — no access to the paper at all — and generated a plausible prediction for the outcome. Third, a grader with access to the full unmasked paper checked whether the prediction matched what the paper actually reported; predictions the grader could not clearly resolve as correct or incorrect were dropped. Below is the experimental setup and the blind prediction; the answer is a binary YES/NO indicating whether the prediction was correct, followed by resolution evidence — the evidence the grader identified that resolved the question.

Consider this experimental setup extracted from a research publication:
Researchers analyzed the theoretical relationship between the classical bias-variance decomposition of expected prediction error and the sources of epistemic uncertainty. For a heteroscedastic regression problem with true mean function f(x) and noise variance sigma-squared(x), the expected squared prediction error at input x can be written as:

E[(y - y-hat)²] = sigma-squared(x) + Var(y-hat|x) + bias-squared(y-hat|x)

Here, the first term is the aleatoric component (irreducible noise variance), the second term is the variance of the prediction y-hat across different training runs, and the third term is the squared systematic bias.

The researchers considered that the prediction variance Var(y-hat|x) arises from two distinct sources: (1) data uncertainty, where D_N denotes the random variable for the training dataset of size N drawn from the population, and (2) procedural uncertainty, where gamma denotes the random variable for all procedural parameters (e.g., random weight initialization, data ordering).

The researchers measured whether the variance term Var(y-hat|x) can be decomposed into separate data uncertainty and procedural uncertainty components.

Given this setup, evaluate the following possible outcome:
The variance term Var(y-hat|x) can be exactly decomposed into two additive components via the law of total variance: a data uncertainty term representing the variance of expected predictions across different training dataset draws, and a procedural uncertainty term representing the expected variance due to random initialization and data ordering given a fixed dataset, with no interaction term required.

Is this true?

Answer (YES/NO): YES